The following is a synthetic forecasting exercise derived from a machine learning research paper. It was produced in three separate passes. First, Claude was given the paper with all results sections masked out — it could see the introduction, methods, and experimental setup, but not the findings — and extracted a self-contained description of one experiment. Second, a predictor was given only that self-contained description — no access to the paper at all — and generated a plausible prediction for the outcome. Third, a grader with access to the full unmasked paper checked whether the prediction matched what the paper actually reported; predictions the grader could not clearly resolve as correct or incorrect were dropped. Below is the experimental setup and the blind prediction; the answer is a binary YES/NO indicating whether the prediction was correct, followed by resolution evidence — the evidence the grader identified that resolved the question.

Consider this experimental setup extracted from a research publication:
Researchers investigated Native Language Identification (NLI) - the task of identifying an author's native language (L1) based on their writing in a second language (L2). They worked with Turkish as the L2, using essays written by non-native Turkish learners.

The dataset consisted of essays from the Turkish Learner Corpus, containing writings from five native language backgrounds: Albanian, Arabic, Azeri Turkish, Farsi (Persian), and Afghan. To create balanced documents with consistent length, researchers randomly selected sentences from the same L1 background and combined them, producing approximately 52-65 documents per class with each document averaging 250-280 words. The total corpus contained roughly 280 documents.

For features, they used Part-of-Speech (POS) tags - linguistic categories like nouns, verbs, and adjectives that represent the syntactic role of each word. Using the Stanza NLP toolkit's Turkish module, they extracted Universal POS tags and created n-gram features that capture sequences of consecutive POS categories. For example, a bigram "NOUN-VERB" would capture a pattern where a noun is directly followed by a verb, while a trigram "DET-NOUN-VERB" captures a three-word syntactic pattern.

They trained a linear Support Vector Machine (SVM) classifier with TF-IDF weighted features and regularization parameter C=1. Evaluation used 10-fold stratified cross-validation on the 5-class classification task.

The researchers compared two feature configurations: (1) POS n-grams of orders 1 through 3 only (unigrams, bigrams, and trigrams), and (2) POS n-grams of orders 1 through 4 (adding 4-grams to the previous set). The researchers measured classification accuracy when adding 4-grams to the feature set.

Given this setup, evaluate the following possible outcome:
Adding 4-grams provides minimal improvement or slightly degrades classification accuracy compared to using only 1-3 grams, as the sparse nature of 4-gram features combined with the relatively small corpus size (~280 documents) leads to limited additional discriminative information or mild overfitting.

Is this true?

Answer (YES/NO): YES